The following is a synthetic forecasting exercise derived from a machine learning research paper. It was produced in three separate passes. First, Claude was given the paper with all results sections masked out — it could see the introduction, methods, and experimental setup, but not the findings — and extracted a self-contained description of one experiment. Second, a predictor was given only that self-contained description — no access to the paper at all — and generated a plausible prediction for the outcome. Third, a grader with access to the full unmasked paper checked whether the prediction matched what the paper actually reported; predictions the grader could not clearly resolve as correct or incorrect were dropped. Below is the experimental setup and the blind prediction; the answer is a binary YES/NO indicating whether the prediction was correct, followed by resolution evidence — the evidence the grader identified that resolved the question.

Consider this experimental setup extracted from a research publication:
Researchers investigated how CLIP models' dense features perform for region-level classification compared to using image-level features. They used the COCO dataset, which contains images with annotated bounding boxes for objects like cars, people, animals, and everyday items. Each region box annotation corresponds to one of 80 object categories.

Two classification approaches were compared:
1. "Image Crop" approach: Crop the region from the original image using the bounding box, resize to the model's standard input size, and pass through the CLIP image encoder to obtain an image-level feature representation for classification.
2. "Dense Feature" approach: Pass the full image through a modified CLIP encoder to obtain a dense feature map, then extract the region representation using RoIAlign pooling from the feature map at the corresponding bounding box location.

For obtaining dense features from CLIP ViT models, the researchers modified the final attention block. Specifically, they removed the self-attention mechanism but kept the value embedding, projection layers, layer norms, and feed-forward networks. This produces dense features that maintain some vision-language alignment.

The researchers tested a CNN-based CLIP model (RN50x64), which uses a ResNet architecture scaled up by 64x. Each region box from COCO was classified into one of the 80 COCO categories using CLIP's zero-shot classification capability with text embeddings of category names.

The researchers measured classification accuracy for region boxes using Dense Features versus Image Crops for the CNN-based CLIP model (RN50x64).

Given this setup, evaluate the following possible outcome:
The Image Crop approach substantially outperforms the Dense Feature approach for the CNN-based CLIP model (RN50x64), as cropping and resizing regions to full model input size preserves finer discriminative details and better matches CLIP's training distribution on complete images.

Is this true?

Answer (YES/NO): NO